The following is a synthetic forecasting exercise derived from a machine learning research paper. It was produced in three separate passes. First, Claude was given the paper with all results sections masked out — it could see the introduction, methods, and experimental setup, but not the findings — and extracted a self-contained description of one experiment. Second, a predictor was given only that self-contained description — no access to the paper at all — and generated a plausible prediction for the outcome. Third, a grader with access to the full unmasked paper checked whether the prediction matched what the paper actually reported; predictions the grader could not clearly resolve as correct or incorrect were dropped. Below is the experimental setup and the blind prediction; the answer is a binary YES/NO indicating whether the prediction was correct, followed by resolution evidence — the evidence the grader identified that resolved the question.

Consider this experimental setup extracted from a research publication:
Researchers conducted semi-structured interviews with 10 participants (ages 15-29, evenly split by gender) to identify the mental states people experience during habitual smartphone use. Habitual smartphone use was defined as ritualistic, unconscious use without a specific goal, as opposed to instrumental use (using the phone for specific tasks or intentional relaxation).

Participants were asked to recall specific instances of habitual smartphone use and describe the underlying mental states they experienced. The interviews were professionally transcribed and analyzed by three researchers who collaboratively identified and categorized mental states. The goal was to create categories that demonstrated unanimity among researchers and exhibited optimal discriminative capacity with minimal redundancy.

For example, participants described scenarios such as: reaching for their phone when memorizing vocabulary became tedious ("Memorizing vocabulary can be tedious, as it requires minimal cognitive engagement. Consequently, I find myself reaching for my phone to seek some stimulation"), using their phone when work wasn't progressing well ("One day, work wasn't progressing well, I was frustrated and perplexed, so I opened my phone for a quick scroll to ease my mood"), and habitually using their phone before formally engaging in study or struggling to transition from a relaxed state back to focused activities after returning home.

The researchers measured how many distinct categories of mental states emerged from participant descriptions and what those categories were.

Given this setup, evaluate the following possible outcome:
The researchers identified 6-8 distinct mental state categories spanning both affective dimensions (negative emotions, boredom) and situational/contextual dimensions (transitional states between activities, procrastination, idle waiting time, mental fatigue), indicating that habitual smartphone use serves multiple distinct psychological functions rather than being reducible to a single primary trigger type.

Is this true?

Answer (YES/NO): NO